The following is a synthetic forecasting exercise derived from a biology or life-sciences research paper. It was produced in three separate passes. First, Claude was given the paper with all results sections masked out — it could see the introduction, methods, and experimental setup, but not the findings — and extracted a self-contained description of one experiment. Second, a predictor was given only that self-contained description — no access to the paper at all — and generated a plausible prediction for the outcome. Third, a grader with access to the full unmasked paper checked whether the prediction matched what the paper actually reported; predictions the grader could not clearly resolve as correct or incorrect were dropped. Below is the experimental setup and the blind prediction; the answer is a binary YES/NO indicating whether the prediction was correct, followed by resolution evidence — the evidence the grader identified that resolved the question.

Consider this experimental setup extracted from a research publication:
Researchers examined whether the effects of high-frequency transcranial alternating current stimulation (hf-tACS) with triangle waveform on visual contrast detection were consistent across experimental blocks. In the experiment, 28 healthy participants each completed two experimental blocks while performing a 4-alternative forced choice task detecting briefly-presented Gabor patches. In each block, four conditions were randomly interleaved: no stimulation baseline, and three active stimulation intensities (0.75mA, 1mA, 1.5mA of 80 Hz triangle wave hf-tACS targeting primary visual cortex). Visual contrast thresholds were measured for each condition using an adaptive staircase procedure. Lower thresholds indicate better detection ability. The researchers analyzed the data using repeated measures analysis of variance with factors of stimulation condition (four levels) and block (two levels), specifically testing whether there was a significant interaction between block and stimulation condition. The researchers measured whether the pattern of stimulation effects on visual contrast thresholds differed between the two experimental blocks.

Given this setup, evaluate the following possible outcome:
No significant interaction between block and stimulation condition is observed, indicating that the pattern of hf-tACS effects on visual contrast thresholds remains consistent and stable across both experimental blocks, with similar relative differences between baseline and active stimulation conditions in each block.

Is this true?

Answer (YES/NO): YES